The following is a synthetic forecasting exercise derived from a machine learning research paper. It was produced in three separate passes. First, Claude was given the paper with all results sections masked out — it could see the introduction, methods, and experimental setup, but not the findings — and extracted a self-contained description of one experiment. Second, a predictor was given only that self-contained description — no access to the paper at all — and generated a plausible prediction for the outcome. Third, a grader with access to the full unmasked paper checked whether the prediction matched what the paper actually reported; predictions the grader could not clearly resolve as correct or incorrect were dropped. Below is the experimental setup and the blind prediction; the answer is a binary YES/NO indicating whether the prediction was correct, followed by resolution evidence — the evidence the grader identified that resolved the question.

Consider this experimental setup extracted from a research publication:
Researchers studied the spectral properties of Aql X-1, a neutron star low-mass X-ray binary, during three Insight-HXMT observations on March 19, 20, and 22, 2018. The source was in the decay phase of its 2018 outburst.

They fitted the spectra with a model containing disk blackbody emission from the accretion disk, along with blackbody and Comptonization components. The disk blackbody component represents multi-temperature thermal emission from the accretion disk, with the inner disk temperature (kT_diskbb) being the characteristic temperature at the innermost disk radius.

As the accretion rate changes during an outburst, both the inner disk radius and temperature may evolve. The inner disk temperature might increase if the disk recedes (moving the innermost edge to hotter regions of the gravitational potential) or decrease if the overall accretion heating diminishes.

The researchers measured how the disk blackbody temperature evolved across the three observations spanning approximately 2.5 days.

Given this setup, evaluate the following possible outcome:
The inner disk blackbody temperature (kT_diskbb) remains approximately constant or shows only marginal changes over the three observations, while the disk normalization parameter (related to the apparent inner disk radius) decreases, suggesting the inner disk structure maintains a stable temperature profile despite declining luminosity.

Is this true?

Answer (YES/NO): NO